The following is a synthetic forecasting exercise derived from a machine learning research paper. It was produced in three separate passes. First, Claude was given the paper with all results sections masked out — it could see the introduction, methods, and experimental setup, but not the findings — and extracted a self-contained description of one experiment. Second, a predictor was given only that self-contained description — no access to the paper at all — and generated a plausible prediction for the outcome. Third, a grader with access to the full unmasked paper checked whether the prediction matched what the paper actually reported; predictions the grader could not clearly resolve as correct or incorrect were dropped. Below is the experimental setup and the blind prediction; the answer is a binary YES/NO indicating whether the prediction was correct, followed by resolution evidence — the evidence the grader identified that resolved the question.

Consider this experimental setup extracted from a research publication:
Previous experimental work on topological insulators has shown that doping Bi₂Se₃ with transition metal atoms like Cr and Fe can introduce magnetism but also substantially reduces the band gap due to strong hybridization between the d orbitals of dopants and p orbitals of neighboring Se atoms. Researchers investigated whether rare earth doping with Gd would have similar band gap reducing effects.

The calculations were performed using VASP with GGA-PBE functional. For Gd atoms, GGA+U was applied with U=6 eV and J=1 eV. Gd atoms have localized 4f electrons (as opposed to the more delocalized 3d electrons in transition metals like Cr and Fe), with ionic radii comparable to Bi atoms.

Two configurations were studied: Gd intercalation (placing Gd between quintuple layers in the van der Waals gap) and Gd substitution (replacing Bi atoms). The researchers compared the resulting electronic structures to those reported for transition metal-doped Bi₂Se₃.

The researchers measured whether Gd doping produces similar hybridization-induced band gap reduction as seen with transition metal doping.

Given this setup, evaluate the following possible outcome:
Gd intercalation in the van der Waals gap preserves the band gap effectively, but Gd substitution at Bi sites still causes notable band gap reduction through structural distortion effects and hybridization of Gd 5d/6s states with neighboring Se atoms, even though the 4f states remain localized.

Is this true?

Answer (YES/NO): NO